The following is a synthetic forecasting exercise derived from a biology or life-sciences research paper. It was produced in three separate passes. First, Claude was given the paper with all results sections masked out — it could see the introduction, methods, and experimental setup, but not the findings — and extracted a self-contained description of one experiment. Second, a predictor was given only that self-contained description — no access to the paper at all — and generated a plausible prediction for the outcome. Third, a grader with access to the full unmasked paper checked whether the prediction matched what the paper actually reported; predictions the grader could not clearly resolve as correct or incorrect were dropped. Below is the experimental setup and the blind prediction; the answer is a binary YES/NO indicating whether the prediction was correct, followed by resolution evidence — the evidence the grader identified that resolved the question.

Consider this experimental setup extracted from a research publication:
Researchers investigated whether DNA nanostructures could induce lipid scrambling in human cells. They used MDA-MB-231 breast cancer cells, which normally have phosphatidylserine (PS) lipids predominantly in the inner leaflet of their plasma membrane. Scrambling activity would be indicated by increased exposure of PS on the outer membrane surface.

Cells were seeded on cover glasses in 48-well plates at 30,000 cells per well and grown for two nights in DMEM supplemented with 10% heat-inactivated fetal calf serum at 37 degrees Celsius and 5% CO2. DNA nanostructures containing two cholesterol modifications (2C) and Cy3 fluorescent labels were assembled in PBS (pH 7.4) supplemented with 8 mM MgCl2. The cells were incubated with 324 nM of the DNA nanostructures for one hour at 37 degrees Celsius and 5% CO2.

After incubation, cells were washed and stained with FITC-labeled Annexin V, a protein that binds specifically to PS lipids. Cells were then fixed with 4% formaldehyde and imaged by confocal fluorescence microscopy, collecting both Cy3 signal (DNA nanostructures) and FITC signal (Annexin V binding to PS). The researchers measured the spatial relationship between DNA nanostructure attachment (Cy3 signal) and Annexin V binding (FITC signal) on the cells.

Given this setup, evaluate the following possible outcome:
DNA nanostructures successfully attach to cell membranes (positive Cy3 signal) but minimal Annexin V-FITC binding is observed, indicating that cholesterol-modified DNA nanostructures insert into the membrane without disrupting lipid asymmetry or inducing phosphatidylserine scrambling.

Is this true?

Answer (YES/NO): NO